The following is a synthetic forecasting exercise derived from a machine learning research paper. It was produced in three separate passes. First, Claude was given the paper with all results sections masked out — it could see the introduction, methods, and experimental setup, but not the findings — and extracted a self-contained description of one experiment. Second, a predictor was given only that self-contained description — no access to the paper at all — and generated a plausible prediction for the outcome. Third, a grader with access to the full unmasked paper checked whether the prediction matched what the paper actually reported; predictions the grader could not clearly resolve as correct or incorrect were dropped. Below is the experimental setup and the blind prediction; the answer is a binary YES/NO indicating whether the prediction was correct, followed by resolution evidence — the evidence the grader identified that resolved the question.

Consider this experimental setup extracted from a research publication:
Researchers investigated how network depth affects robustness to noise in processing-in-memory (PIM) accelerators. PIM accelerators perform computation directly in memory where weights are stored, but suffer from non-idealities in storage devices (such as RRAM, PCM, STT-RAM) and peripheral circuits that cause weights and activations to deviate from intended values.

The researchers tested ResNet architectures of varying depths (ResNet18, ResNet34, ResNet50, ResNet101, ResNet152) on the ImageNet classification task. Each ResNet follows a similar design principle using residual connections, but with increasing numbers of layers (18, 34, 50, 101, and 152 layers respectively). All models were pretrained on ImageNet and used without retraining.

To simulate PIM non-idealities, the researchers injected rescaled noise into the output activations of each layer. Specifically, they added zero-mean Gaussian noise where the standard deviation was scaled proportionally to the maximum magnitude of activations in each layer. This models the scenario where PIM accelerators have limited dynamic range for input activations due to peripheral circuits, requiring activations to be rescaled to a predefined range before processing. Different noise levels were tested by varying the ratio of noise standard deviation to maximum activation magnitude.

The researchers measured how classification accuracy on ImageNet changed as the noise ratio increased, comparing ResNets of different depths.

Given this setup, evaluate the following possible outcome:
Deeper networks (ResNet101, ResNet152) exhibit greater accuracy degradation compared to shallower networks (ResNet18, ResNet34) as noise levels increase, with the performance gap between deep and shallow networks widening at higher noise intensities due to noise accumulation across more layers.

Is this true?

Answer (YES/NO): YES